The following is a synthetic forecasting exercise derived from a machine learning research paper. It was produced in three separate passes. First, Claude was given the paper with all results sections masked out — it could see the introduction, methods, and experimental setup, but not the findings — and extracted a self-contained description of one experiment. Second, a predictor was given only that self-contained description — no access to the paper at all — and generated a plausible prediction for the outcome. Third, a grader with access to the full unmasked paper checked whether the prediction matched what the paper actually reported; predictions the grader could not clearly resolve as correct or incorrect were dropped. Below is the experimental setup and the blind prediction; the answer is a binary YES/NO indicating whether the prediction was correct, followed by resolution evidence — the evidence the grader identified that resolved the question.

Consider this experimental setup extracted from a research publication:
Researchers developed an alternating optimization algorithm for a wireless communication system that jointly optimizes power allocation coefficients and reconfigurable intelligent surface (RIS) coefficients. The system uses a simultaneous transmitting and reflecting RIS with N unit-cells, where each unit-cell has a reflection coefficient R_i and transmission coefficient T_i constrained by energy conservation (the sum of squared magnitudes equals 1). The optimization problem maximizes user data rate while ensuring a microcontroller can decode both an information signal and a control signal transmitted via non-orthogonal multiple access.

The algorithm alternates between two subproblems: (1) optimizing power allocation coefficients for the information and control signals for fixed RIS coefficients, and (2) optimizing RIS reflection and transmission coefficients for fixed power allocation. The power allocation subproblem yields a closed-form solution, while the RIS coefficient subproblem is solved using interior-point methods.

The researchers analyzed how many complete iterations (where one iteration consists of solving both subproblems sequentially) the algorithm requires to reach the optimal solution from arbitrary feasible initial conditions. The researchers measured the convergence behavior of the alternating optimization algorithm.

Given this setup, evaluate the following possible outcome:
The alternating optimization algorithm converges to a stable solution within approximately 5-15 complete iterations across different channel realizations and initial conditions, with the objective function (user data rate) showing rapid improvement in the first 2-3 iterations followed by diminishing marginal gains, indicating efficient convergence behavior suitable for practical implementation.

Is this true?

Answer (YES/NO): NO